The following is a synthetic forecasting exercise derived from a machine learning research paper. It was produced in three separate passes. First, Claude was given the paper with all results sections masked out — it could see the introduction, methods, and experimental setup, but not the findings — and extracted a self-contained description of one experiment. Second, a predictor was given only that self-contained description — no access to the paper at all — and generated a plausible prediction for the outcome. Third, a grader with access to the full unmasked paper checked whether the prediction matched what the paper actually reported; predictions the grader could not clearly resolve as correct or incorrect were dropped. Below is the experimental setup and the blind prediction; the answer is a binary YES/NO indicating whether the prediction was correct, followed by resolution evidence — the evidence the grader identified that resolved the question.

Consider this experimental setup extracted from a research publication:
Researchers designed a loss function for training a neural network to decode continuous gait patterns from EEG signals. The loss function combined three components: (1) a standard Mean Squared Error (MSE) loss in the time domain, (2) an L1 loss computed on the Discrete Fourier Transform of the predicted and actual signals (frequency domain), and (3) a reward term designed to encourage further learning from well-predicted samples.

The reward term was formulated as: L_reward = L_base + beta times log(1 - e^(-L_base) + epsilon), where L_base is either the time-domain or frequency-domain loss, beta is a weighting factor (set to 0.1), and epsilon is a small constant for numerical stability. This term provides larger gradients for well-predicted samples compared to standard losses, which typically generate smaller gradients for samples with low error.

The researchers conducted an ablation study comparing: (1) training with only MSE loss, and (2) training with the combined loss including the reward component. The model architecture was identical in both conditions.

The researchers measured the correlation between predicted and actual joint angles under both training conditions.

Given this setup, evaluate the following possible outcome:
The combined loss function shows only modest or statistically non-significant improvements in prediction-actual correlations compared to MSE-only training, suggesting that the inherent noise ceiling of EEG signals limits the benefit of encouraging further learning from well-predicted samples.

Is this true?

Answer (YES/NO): NO